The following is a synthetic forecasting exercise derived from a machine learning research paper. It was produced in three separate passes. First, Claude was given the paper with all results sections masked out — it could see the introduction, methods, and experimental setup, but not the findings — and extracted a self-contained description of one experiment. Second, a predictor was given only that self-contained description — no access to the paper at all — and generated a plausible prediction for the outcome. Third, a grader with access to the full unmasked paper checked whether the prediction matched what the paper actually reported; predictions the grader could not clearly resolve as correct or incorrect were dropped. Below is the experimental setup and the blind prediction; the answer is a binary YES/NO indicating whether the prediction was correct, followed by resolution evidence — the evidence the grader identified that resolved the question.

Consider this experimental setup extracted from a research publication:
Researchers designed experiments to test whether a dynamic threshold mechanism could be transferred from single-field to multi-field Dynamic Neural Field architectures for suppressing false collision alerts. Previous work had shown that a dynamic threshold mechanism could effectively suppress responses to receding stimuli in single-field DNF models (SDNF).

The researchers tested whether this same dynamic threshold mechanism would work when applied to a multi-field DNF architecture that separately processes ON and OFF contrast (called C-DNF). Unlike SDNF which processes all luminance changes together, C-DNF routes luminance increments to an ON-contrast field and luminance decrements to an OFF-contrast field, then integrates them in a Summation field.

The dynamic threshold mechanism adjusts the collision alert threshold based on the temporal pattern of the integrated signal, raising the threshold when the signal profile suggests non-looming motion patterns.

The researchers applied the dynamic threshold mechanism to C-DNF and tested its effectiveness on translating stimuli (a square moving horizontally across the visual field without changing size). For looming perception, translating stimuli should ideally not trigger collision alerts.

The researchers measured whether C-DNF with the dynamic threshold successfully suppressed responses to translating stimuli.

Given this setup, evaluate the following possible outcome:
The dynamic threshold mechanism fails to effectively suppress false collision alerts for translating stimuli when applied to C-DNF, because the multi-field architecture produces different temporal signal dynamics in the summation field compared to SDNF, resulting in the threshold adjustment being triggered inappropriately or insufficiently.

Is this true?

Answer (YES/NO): YES